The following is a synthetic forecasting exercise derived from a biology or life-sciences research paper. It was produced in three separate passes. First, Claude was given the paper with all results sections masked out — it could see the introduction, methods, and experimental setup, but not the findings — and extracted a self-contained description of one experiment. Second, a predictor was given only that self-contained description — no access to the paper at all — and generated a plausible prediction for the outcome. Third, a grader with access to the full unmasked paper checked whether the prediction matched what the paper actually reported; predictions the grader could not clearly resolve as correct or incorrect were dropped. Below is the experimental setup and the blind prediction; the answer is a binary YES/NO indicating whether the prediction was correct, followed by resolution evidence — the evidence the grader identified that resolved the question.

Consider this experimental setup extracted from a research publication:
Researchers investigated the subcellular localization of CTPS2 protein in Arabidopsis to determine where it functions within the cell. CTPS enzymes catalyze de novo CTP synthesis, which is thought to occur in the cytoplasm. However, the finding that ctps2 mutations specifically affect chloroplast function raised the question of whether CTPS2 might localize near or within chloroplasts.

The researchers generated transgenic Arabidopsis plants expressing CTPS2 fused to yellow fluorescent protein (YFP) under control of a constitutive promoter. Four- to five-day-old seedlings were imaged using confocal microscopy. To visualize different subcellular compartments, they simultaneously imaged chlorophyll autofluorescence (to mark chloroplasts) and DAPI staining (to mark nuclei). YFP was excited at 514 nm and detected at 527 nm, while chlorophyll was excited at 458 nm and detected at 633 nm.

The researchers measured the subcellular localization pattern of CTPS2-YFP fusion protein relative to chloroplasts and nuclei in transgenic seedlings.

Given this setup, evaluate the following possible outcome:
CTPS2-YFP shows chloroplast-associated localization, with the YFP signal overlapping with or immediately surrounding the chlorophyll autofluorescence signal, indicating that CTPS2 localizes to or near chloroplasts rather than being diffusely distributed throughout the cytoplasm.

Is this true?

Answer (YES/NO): NO